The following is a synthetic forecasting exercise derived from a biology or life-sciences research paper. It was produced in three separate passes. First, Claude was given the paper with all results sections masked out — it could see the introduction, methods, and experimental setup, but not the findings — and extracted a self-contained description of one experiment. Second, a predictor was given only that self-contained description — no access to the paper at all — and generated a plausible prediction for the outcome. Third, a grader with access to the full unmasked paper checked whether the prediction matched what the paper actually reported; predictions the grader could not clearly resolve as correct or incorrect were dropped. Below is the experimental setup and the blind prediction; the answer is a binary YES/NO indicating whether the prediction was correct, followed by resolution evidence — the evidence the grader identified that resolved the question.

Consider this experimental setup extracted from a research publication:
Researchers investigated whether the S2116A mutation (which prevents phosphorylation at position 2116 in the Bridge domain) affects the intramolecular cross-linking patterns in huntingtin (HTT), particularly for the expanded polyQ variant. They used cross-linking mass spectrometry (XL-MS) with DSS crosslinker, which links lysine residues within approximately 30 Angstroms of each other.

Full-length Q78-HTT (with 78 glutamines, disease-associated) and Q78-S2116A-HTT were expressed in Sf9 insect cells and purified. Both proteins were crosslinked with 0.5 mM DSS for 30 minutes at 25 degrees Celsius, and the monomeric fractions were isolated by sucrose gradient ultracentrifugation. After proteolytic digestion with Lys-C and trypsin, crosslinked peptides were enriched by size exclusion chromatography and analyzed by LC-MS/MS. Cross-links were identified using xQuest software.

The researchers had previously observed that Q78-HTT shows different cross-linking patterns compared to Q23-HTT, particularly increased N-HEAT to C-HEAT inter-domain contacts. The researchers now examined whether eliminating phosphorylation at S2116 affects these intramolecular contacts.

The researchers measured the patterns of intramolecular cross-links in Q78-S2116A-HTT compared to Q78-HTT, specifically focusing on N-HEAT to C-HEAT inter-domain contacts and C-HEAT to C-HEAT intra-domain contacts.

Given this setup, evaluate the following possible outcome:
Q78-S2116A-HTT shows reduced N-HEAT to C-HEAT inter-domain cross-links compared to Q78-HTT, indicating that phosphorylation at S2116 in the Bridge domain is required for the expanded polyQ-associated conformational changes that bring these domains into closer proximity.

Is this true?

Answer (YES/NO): NO